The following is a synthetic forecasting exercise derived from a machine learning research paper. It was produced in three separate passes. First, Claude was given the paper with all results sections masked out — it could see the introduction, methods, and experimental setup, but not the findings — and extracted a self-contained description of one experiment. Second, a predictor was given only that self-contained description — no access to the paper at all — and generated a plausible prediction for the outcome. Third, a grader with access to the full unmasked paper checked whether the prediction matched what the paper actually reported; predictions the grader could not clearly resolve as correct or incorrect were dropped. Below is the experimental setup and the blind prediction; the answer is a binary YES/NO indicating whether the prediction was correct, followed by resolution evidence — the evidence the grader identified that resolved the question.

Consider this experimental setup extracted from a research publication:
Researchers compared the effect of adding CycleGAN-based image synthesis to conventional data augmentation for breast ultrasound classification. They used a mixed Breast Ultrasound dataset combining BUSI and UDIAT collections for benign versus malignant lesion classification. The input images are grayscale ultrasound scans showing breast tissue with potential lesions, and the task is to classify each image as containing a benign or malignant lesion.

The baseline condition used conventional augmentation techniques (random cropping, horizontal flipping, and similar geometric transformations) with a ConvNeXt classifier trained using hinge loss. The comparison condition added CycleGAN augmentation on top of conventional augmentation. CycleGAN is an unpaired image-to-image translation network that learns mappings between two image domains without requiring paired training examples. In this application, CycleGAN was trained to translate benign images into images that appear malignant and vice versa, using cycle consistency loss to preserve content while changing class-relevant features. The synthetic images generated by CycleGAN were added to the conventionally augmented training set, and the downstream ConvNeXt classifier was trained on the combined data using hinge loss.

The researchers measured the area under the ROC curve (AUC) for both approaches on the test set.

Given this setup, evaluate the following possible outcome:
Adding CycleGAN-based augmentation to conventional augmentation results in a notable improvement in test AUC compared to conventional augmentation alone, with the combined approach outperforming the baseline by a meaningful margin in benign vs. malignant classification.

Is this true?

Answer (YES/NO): NO